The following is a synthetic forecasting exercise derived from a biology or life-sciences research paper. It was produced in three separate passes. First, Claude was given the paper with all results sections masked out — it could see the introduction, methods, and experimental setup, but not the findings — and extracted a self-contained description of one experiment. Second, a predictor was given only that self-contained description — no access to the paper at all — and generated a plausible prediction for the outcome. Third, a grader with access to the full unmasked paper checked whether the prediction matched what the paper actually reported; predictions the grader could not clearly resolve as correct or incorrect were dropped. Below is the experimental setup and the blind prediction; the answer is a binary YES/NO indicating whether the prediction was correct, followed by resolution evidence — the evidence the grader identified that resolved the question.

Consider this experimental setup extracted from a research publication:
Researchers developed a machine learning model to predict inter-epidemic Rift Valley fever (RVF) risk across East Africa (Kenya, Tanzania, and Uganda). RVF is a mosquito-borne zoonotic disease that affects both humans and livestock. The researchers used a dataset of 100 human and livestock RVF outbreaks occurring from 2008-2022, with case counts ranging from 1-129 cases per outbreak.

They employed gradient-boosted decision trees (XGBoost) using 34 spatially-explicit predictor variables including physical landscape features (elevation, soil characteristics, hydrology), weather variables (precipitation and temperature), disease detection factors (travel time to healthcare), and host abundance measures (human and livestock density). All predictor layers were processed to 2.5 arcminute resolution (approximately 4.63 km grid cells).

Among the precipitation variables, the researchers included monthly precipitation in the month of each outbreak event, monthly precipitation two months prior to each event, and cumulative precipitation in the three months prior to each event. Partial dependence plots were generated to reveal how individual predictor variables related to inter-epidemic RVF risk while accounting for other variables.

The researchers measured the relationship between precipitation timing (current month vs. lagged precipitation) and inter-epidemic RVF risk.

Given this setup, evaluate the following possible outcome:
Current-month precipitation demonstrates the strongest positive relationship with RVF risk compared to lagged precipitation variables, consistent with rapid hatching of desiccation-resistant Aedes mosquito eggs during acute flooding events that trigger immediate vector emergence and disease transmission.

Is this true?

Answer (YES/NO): NO